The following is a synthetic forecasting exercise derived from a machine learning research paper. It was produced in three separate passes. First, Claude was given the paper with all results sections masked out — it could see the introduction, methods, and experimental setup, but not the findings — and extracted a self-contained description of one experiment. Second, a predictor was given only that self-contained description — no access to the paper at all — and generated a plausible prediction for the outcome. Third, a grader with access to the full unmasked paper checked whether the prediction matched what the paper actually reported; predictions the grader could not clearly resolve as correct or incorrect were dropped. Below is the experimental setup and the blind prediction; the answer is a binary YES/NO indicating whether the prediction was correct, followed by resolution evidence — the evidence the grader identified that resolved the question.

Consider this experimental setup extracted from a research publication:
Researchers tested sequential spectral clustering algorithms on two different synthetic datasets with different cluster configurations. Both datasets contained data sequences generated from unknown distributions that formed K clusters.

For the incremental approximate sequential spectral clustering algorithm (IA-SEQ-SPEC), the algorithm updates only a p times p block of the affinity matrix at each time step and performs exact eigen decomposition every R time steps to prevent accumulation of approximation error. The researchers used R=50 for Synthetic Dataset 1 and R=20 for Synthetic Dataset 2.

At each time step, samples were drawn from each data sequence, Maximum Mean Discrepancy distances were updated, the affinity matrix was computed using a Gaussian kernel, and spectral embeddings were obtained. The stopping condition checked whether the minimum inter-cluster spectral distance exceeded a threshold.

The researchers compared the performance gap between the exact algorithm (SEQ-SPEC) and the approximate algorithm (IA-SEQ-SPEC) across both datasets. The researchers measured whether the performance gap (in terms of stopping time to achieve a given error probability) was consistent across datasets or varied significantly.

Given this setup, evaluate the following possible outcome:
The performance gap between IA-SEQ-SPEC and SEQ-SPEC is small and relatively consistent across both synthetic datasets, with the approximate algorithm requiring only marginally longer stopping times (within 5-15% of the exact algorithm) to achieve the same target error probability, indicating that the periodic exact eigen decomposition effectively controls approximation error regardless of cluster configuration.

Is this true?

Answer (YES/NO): NO